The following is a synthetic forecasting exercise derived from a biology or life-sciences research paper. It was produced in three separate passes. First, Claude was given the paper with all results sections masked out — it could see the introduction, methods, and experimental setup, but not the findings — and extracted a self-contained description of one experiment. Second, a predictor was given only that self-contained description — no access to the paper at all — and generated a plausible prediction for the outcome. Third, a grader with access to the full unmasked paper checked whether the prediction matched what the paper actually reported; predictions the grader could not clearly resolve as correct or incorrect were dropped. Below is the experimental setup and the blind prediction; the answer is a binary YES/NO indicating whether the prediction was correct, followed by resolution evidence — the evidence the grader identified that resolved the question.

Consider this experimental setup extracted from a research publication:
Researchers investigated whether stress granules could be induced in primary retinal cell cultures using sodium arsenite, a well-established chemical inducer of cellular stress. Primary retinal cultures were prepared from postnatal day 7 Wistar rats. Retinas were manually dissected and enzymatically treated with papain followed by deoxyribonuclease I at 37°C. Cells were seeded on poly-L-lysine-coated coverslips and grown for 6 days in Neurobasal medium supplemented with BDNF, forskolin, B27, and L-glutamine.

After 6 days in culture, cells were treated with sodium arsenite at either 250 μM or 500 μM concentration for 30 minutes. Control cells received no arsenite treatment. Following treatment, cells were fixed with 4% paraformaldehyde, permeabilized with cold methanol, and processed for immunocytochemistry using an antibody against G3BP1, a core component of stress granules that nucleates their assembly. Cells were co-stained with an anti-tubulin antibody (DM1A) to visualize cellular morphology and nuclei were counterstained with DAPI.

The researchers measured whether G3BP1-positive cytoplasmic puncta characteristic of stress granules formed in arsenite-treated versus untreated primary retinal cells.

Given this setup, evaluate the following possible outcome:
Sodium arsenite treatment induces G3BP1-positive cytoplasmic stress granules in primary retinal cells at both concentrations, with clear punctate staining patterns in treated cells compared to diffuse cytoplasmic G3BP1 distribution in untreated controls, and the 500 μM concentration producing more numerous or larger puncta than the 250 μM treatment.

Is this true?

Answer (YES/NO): YES